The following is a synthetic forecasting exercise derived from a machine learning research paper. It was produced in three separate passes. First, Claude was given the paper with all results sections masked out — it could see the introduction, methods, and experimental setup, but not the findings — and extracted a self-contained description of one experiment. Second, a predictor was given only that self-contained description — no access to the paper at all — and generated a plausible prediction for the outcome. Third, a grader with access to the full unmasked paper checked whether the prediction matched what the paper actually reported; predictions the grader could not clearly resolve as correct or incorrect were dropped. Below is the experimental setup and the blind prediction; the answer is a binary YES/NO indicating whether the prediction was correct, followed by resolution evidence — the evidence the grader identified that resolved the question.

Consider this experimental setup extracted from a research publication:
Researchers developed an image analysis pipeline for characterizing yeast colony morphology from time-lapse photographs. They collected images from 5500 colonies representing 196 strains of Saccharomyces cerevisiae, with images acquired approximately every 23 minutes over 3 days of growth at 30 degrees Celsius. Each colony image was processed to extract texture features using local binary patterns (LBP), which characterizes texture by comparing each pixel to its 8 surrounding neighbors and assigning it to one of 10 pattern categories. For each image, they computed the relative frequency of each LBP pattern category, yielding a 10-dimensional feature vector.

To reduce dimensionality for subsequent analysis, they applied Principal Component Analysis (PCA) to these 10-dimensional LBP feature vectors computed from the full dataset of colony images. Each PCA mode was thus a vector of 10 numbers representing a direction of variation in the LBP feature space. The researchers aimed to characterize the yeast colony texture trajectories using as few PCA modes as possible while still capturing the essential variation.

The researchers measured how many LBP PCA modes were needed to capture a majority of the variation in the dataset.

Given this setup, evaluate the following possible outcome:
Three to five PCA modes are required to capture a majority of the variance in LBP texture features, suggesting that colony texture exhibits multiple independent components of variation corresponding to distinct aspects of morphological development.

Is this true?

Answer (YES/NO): YES